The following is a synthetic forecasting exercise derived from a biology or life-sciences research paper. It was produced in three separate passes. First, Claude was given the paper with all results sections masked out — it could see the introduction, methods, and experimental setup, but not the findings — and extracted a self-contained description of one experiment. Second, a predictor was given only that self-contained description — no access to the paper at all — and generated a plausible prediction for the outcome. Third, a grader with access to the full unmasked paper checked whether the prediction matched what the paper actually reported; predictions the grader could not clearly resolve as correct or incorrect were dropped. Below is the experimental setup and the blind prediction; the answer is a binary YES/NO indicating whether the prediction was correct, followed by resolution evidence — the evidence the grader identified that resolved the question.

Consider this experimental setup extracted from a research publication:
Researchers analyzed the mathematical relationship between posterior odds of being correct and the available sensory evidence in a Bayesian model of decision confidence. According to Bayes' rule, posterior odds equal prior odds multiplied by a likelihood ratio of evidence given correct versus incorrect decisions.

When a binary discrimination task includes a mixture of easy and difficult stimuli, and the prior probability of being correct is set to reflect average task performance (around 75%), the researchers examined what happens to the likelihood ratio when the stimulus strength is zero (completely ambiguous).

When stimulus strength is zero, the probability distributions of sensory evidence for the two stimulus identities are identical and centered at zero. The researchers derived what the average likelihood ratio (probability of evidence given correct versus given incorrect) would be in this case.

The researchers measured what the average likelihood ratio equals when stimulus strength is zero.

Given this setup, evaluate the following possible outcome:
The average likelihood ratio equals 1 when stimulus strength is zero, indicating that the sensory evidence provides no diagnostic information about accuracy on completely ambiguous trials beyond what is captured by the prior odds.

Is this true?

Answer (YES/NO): YES